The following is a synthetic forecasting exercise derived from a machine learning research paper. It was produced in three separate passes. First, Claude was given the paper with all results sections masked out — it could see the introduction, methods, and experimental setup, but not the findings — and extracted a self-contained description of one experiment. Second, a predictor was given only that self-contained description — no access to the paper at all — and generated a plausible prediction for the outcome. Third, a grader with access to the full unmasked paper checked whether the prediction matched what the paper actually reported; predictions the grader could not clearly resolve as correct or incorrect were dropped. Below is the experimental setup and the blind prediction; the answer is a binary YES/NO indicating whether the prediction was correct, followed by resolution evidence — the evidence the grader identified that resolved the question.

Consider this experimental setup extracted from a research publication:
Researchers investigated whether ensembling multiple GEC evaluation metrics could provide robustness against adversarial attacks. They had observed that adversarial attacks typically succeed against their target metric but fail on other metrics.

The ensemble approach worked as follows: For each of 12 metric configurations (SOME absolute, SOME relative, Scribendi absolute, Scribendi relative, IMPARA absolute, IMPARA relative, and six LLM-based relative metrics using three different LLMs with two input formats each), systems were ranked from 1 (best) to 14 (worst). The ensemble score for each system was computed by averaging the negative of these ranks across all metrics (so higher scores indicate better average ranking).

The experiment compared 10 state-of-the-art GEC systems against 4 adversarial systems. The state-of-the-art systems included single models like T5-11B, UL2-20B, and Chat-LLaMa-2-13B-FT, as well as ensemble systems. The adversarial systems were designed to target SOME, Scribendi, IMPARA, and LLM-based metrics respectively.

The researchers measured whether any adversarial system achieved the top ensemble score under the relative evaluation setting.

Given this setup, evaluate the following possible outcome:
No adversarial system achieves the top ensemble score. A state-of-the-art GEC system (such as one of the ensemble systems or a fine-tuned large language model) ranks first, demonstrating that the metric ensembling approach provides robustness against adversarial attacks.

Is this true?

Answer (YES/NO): YES